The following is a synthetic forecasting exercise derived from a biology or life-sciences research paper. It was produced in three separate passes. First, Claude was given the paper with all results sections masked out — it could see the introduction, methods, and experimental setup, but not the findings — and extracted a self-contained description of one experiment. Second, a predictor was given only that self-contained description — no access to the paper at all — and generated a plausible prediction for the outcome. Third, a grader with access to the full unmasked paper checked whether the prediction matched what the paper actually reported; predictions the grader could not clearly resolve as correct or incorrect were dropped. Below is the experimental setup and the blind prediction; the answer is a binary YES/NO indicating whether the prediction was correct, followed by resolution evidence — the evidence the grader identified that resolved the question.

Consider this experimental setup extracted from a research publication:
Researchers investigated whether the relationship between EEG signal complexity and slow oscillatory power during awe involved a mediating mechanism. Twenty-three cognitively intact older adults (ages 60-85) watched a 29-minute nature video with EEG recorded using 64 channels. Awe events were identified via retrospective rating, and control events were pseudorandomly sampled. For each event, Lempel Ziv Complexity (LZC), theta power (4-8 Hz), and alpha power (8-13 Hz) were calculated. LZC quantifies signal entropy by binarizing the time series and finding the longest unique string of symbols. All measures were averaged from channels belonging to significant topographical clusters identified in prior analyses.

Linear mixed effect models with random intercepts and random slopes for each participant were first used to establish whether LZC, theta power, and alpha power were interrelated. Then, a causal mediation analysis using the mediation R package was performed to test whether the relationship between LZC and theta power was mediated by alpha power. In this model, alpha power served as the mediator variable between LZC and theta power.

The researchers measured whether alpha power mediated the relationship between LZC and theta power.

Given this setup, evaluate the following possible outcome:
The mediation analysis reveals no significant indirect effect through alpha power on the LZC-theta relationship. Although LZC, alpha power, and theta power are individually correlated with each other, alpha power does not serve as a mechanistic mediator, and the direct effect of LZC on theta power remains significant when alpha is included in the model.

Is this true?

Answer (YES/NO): NO